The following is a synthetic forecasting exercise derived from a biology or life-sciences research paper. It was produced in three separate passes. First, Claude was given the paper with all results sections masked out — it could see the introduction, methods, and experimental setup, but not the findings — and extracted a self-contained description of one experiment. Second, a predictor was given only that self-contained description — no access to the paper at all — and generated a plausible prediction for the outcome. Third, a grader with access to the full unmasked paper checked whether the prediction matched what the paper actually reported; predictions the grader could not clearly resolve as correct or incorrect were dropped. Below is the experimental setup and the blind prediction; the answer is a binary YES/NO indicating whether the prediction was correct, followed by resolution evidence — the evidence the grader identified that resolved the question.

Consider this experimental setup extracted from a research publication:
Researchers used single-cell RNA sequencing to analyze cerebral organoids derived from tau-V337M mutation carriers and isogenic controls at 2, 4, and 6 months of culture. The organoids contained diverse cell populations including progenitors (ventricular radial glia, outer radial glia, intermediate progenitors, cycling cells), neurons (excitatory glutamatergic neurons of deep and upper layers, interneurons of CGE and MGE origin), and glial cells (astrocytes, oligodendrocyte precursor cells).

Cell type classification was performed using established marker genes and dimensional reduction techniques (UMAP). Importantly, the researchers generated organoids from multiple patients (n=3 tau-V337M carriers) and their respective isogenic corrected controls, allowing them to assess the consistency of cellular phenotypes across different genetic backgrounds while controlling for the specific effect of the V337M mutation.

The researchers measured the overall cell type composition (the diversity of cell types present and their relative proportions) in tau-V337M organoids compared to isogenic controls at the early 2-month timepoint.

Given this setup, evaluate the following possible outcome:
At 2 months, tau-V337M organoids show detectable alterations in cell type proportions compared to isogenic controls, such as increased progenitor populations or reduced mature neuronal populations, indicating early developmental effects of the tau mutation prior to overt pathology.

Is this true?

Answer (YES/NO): NO